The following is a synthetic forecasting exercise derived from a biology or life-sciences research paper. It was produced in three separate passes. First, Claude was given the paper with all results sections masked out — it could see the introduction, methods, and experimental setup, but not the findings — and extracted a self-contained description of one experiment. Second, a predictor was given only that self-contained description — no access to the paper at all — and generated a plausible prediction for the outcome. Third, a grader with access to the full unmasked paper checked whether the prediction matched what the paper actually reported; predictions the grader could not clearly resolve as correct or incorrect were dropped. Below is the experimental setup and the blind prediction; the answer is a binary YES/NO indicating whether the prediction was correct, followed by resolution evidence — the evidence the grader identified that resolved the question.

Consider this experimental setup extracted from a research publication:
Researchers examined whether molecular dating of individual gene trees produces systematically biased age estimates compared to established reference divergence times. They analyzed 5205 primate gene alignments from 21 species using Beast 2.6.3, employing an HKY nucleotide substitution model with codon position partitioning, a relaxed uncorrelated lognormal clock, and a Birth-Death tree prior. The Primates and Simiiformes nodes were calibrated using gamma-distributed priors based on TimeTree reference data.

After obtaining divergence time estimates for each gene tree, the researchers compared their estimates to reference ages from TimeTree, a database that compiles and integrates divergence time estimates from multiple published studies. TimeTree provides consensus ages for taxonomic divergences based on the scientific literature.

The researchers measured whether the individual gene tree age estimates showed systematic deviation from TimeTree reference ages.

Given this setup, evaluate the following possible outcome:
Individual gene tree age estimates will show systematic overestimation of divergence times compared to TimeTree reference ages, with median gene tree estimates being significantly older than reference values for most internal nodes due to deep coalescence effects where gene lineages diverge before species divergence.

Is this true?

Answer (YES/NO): NO